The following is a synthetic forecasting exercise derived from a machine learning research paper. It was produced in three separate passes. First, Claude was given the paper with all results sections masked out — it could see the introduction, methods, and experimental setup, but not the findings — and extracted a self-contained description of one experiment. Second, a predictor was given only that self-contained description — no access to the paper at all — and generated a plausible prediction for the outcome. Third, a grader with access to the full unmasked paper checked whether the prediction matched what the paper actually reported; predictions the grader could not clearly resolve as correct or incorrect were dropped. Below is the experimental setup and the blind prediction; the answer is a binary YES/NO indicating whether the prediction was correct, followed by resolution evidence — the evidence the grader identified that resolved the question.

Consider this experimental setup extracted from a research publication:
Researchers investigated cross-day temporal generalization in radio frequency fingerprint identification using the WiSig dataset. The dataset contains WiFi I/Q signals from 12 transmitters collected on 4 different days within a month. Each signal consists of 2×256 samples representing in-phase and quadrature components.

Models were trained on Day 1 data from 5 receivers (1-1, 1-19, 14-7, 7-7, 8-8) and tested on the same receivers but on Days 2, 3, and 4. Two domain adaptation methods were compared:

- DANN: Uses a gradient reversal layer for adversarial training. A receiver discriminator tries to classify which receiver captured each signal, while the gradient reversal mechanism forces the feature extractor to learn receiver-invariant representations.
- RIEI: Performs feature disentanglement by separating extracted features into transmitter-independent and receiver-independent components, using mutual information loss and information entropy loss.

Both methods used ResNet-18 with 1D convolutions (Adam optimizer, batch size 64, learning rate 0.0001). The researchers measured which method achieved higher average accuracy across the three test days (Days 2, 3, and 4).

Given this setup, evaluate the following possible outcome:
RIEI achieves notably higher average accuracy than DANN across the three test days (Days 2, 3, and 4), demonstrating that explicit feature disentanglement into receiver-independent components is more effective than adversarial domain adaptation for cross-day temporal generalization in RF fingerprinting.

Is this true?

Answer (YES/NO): NO